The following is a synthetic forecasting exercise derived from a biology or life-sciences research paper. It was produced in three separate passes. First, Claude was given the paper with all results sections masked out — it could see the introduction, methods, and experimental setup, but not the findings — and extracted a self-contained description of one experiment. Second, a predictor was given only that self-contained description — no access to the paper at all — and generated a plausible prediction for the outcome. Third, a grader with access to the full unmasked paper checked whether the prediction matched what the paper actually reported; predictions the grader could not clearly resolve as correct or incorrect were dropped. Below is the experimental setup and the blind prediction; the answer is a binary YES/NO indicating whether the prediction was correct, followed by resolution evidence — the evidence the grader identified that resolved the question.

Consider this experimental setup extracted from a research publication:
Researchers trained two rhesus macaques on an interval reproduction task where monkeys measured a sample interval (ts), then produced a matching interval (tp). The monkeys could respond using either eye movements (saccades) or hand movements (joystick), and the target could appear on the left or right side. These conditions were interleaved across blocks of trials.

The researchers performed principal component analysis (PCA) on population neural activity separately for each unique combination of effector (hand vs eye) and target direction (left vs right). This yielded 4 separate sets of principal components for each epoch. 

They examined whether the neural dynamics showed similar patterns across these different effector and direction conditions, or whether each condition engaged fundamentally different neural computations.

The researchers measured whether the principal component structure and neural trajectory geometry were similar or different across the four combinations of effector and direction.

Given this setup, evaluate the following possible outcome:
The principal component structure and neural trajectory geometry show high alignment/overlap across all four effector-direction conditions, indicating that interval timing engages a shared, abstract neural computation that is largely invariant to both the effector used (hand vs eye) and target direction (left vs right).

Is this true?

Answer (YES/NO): NO